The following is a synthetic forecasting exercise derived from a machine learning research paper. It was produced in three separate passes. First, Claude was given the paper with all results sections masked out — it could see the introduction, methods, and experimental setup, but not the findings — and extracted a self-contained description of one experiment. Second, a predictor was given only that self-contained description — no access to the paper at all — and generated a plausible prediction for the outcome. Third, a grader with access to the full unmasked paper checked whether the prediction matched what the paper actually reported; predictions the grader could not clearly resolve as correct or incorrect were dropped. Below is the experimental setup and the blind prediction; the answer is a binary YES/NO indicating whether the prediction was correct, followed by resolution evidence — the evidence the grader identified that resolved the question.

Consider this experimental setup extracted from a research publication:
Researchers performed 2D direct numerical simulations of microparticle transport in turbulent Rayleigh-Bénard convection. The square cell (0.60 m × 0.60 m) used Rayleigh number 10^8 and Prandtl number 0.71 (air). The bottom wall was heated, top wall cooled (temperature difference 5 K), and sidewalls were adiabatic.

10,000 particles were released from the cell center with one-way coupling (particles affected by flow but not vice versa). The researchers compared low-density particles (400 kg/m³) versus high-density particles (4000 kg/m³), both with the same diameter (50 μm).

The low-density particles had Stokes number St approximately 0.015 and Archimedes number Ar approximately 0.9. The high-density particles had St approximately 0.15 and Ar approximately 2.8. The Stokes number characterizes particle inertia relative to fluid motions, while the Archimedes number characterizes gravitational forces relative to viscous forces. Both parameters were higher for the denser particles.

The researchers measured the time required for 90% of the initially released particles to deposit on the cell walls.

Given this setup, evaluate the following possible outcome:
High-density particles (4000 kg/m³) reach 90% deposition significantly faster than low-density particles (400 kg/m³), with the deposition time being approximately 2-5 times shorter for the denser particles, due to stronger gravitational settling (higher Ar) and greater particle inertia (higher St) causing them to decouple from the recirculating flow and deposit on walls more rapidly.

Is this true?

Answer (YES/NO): YES